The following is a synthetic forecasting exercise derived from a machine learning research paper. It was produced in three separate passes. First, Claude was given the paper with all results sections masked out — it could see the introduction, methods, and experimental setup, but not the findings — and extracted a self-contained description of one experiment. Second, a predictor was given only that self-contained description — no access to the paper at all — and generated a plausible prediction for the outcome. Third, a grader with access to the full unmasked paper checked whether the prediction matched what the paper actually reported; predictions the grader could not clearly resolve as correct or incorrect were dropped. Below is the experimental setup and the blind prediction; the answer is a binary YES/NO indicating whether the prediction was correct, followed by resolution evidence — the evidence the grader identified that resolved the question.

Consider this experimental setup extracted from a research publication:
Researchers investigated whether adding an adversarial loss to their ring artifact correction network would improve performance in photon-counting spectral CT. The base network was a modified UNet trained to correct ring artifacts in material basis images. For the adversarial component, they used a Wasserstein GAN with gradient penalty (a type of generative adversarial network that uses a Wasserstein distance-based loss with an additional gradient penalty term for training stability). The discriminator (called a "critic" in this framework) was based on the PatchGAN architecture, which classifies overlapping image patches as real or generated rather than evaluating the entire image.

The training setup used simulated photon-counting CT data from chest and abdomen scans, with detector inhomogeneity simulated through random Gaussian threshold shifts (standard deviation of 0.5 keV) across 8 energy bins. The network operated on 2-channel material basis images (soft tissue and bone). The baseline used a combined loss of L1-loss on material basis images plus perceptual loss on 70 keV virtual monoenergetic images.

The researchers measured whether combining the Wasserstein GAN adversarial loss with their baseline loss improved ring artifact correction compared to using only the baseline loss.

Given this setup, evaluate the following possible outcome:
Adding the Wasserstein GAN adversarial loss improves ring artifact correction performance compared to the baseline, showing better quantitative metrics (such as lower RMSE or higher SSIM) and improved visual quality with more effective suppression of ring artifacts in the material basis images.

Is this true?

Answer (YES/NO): NO